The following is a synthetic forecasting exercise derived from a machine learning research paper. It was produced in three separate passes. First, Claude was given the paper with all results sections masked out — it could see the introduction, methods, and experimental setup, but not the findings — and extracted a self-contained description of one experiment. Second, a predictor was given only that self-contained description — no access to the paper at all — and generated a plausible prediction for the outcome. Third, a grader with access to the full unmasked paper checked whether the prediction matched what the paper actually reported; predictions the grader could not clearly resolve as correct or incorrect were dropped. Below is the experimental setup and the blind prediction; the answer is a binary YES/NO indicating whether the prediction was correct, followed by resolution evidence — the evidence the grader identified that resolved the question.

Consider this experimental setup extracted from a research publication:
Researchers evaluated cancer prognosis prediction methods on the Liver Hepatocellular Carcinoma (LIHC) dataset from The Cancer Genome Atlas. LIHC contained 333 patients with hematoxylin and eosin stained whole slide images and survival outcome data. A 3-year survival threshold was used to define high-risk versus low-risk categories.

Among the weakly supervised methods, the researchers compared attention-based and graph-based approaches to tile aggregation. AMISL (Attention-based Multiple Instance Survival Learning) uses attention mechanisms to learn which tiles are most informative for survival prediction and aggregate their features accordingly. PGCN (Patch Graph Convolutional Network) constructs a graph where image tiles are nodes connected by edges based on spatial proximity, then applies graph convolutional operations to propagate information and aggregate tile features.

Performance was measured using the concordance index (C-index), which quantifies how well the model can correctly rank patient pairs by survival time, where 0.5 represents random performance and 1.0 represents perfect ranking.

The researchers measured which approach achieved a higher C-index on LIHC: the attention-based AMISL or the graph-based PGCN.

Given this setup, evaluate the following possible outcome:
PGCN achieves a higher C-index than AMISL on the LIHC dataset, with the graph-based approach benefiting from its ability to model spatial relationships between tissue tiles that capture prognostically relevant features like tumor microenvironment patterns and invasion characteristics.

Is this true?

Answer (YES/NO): NO